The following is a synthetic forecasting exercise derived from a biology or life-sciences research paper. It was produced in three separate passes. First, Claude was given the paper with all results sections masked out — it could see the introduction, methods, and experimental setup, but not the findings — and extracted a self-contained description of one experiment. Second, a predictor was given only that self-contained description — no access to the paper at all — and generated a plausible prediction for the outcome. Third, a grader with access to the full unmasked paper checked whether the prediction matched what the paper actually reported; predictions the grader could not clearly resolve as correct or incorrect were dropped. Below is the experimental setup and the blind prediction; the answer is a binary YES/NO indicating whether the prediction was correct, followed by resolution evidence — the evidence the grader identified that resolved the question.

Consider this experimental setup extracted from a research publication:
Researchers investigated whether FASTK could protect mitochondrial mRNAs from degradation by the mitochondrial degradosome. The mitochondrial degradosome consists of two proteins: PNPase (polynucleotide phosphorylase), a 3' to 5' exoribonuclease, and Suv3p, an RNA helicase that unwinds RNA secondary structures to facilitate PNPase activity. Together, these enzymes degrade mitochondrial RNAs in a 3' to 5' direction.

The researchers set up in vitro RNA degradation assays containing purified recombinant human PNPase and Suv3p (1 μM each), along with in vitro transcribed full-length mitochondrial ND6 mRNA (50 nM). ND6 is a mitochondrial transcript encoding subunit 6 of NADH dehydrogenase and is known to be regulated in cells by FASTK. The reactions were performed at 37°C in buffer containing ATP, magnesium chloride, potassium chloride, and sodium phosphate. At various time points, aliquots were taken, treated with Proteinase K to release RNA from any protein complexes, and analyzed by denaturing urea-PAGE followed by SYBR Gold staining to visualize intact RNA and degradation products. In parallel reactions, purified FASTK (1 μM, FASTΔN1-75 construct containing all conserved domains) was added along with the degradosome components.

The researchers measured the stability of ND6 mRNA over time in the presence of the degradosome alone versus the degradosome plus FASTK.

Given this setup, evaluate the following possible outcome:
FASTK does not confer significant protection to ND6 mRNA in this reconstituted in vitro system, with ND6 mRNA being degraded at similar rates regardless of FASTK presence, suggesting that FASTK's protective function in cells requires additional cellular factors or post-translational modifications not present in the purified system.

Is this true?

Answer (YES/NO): NO